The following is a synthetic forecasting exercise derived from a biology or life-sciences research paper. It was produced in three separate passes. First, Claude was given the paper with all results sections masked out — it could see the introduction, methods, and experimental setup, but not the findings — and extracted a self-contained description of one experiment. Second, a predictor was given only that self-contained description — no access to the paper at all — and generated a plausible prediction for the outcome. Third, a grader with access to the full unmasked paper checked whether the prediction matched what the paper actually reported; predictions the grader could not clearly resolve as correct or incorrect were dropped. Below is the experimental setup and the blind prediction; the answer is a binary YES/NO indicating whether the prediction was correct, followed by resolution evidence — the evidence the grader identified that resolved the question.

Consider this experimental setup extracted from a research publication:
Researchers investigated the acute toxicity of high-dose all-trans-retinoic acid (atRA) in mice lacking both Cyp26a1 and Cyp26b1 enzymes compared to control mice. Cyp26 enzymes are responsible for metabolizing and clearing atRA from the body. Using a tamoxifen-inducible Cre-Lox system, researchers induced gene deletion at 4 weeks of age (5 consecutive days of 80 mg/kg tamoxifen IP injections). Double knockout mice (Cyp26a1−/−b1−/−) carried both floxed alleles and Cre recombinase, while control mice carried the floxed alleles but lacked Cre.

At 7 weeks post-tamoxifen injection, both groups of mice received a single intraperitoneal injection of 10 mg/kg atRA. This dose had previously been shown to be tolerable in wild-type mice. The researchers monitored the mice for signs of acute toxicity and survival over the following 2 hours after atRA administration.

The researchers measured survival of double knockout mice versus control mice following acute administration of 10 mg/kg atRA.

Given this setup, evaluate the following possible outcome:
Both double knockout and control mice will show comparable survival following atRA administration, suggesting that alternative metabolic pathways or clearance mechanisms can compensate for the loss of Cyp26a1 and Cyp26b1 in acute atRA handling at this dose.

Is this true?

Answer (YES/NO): NO